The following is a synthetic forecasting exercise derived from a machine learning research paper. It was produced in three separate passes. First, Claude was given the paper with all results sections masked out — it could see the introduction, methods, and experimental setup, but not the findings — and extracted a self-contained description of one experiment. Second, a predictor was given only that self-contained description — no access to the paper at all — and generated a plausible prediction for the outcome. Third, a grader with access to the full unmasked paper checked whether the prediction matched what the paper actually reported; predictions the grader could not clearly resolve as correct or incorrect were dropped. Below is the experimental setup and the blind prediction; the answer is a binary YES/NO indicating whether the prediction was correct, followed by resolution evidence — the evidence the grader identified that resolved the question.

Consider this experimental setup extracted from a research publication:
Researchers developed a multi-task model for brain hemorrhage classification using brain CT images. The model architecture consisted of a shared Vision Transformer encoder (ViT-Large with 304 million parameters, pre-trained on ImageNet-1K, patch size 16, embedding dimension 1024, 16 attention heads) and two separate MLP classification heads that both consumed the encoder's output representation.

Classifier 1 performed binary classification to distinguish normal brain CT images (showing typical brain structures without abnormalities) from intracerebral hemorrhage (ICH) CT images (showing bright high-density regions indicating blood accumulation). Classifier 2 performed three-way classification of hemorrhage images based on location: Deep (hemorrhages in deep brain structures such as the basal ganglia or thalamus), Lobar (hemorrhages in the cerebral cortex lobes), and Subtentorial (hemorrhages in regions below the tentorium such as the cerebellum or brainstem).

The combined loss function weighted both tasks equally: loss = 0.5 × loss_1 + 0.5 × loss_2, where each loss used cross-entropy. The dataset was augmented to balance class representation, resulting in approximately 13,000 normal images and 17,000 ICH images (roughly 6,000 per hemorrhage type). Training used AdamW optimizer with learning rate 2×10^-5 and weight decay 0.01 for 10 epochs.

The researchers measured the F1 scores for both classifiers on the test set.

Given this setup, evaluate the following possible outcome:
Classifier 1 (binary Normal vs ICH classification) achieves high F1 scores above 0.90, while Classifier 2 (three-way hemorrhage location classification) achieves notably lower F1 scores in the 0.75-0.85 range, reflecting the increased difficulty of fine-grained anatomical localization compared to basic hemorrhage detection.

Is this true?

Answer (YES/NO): NO